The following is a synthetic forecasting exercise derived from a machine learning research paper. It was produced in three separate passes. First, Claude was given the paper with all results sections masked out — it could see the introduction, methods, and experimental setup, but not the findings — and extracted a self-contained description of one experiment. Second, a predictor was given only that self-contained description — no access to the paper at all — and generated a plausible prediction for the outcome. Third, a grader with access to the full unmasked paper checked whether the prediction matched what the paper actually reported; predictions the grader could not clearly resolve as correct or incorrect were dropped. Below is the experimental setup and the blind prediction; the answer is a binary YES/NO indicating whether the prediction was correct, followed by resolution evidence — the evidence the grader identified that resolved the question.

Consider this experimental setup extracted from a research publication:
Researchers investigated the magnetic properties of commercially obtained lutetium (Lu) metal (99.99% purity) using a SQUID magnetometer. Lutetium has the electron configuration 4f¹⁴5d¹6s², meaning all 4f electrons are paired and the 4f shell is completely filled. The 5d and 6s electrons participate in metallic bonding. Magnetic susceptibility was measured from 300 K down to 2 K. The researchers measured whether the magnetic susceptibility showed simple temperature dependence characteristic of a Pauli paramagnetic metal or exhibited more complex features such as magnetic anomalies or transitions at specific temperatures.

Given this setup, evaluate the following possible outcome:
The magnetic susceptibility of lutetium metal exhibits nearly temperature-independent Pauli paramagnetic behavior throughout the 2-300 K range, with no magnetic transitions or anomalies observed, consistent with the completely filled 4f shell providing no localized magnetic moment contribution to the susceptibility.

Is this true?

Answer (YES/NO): NO